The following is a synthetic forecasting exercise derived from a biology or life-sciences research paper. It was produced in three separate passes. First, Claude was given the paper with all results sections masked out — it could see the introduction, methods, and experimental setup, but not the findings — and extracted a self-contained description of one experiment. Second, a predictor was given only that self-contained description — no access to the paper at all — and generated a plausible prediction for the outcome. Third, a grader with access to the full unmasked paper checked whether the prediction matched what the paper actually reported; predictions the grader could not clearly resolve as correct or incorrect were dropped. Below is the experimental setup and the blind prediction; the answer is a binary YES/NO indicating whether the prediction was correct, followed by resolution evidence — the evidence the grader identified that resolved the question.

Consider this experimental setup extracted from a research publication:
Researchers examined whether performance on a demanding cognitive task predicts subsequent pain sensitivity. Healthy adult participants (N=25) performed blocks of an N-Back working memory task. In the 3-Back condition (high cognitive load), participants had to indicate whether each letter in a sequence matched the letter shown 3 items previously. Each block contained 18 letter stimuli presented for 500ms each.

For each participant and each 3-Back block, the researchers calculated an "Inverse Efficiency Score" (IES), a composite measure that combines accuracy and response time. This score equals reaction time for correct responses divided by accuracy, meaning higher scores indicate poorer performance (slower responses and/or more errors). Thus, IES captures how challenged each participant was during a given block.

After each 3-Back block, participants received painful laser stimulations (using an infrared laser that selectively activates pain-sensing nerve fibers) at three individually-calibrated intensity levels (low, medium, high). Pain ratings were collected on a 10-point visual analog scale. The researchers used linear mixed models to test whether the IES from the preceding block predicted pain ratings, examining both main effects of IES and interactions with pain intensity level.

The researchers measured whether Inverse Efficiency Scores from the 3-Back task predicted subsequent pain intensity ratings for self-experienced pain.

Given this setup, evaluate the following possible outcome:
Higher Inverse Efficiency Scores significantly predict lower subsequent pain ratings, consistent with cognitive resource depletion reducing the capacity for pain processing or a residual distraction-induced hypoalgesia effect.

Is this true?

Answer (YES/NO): YES